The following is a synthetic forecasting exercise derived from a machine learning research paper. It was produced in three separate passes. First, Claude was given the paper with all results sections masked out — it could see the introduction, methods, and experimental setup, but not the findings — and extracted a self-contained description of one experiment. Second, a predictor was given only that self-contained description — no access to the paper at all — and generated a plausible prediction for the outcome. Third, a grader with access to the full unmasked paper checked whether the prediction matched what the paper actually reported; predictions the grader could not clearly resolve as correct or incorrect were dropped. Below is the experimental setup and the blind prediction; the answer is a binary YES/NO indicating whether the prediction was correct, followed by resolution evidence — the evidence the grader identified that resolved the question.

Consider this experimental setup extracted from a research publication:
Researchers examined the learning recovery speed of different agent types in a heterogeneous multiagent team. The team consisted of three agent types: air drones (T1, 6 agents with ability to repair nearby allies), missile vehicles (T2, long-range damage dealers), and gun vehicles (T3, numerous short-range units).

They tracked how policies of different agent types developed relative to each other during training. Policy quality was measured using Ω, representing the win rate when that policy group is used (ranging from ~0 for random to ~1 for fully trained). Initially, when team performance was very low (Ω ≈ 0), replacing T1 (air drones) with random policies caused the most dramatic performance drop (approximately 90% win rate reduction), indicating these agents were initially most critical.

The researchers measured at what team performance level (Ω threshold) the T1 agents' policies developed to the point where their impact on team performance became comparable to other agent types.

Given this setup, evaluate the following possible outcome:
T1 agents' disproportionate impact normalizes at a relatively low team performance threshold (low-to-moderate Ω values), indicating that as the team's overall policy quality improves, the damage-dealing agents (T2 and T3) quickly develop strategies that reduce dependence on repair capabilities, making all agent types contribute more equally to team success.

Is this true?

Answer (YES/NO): YES